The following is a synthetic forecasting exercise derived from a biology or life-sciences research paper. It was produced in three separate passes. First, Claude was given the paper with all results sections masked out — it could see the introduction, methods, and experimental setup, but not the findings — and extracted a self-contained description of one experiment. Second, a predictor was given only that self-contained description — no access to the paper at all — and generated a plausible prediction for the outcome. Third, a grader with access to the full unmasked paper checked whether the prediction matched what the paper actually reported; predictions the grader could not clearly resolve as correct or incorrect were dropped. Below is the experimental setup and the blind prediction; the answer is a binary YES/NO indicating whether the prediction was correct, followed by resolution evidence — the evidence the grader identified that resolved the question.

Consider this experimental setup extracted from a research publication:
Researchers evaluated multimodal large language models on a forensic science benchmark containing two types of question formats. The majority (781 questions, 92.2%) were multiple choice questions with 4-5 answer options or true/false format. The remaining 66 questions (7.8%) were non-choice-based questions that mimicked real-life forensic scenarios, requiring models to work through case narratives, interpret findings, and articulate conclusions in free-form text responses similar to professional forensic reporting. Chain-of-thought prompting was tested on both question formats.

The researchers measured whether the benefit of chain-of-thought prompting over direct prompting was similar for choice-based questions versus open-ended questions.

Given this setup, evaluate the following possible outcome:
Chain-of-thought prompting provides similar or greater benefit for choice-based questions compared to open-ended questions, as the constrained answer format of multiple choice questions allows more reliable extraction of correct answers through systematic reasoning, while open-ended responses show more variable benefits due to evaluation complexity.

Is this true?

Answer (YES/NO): YES